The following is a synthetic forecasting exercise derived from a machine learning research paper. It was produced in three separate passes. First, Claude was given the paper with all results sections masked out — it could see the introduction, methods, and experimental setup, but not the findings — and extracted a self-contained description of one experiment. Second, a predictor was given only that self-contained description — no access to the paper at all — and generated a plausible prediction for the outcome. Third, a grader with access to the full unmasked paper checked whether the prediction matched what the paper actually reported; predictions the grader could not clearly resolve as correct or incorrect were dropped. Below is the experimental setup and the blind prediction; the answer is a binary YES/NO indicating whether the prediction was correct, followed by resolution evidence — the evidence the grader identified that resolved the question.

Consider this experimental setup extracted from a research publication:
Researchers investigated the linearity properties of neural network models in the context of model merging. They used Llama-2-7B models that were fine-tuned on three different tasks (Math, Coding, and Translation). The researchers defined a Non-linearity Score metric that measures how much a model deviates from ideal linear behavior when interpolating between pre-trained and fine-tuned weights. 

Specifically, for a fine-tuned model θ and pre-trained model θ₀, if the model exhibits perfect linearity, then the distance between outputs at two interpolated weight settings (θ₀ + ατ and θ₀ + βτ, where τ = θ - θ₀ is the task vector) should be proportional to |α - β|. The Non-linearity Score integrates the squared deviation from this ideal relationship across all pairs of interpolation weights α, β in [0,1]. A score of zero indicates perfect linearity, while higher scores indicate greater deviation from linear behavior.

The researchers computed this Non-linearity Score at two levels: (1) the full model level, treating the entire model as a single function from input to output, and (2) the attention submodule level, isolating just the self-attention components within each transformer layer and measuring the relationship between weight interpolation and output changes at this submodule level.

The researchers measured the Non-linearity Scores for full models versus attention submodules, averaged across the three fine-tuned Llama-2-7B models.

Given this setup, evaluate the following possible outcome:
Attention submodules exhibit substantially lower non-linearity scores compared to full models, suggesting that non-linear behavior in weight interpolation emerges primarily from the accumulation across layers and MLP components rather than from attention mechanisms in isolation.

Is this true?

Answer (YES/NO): YES